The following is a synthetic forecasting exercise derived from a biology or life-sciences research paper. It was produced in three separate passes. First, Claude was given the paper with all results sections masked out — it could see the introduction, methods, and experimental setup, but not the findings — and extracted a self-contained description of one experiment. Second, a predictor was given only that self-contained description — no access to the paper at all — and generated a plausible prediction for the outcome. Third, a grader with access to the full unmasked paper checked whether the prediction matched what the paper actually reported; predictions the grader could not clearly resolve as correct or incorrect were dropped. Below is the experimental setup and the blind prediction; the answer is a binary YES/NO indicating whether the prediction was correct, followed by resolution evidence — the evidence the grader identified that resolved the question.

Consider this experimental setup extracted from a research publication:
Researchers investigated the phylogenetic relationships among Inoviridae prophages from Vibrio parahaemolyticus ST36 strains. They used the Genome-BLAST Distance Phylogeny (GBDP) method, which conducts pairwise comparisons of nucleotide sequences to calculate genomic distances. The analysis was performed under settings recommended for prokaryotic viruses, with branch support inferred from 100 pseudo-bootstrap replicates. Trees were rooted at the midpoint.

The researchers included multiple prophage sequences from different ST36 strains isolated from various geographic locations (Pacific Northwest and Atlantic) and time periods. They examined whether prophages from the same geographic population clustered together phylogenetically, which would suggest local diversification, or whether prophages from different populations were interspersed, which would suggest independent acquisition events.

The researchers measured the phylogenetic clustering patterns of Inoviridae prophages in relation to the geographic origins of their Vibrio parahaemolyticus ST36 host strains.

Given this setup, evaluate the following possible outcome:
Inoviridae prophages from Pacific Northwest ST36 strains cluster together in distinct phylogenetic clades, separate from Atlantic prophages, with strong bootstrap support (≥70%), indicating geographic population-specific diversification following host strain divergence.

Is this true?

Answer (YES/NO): NO